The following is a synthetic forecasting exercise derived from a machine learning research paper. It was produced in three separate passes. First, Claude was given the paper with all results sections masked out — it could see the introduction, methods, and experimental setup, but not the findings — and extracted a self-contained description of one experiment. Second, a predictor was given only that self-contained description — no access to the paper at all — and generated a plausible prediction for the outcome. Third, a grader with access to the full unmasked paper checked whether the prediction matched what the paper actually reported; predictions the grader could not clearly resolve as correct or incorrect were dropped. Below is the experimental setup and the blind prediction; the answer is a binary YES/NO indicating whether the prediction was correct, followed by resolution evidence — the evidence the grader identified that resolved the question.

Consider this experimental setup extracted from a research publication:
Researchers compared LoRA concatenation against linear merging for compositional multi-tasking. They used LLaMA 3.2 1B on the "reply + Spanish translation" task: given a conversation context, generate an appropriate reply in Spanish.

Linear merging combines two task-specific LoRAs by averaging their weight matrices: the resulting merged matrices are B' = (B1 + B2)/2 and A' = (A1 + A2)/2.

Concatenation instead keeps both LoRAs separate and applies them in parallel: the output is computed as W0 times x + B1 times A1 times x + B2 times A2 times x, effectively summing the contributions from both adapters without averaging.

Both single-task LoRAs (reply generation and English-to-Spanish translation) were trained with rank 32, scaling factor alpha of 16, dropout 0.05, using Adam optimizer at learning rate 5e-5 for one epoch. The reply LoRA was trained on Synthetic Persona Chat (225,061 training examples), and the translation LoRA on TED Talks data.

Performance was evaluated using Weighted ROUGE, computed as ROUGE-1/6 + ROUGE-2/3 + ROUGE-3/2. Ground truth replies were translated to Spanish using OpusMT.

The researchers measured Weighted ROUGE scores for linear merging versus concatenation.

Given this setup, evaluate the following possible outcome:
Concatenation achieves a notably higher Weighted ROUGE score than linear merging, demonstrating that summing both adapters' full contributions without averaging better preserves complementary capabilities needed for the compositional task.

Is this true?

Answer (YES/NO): NO